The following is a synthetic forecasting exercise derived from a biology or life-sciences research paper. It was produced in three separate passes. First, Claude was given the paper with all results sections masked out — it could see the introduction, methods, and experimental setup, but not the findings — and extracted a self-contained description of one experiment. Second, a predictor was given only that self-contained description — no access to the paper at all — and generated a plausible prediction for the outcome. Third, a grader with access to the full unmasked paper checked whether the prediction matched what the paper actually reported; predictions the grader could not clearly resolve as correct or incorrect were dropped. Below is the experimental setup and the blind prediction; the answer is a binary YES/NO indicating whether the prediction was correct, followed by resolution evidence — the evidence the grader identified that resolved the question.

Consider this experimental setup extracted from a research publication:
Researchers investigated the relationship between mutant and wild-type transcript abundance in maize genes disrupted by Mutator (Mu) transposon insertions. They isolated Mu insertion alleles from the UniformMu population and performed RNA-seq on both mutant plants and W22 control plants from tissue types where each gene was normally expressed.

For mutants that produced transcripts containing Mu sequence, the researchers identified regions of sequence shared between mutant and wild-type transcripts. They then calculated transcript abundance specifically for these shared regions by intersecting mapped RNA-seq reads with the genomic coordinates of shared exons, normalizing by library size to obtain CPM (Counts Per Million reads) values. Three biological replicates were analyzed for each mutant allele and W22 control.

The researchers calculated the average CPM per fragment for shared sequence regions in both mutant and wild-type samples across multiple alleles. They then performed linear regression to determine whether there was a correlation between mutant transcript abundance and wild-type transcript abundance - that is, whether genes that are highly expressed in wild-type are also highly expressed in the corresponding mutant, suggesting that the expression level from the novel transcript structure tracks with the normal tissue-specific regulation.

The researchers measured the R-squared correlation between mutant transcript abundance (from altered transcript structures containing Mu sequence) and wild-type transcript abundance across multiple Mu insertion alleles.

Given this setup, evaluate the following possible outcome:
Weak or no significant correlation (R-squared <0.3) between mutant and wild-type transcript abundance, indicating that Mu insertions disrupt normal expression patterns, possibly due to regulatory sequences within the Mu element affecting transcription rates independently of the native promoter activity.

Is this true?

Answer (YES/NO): NO